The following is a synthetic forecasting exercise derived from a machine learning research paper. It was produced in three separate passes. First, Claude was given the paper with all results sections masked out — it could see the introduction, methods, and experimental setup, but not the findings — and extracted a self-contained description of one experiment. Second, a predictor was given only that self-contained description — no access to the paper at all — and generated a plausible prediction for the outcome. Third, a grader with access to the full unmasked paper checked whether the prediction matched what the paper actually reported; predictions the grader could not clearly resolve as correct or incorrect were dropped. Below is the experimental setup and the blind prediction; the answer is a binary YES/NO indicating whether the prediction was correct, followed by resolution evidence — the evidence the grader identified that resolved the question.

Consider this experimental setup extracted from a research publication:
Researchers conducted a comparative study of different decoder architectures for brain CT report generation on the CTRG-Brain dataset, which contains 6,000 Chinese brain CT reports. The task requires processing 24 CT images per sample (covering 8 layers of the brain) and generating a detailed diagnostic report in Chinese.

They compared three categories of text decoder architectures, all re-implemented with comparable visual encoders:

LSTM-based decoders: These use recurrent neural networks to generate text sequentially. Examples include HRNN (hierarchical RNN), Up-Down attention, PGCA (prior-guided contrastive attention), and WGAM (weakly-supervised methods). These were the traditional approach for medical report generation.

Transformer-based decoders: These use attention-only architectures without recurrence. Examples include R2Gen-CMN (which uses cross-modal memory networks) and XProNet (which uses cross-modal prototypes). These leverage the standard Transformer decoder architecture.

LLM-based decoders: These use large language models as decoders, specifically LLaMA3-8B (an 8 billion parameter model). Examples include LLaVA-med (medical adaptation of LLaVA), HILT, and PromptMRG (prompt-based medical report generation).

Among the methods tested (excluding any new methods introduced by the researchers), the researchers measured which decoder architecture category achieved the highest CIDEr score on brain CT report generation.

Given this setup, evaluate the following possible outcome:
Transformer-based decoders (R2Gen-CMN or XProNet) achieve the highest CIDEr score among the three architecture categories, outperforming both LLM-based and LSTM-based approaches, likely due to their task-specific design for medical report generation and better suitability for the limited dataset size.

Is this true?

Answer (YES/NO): YES